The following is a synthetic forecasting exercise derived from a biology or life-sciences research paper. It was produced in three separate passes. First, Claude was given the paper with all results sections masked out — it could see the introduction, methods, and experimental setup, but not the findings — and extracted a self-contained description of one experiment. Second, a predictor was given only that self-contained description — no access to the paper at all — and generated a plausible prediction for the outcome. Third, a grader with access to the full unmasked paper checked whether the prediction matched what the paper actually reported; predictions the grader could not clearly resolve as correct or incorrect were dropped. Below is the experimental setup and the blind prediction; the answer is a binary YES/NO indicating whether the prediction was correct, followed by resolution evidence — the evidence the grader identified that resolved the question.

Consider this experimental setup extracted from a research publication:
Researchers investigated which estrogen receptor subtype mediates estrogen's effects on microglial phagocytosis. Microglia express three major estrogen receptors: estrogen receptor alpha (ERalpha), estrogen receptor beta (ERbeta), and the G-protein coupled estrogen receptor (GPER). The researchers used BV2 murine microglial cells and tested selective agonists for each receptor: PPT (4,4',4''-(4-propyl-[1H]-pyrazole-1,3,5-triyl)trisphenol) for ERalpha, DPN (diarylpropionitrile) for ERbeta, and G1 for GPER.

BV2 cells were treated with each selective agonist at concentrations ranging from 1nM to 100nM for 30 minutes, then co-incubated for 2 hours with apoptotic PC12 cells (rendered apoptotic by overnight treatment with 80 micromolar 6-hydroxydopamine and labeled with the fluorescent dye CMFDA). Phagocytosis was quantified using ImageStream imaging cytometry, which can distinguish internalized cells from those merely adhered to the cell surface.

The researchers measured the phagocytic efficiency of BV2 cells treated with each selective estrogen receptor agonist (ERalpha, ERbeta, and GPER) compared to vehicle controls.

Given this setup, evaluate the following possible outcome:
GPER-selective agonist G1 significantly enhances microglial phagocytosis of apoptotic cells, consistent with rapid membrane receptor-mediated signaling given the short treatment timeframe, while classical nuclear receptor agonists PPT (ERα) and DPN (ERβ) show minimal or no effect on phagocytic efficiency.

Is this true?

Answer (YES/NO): NO